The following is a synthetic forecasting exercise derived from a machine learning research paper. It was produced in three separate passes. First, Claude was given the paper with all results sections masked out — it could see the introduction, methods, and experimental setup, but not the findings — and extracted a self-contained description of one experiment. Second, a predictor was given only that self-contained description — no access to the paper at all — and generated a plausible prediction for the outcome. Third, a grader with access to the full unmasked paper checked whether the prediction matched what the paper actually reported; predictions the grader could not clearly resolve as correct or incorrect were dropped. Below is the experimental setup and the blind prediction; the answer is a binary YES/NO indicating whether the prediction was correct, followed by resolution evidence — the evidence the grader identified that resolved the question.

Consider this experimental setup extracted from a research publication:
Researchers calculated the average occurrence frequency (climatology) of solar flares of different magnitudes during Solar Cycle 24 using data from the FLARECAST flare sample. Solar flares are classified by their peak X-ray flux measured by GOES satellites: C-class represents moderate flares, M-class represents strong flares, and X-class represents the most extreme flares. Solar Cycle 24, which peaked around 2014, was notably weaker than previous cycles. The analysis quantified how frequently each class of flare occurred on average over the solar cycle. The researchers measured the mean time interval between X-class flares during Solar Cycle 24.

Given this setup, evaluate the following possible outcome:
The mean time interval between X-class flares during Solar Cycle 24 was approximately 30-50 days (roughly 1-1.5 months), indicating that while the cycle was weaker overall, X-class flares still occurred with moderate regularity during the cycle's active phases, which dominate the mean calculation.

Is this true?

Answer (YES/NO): NO